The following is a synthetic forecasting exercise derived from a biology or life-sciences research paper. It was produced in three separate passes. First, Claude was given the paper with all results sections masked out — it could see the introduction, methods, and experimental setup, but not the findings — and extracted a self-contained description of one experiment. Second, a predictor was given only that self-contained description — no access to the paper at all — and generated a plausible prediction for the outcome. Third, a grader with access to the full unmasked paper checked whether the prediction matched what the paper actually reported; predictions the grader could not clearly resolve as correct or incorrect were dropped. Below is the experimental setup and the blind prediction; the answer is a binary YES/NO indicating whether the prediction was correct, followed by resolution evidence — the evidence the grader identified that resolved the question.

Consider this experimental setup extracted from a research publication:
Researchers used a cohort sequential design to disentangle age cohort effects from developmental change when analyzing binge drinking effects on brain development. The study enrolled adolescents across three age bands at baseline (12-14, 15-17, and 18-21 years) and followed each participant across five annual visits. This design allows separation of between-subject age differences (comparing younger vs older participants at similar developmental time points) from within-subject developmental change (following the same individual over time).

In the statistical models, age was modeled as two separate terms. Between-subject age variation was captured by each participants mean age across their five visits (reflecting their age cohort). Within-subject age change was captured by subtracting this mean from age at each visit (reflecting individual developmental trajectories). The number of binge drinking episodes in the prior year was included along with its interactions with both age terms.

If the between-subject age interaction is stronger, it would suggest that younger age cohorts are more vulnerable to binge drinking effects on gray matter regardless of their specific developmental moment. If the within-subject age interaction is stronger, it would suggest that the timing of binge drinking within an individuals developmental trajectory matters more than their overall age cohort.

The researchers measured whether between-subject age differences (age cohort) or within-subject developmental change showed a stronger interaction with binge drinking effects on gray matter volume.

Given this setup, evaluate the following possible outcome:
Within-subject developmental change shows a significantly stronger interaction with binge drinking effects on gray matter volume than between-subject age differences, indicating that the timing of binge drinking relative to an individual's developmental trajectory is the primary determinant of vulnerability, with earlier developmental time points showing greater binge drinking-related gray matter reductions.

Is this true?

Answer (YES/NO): NO